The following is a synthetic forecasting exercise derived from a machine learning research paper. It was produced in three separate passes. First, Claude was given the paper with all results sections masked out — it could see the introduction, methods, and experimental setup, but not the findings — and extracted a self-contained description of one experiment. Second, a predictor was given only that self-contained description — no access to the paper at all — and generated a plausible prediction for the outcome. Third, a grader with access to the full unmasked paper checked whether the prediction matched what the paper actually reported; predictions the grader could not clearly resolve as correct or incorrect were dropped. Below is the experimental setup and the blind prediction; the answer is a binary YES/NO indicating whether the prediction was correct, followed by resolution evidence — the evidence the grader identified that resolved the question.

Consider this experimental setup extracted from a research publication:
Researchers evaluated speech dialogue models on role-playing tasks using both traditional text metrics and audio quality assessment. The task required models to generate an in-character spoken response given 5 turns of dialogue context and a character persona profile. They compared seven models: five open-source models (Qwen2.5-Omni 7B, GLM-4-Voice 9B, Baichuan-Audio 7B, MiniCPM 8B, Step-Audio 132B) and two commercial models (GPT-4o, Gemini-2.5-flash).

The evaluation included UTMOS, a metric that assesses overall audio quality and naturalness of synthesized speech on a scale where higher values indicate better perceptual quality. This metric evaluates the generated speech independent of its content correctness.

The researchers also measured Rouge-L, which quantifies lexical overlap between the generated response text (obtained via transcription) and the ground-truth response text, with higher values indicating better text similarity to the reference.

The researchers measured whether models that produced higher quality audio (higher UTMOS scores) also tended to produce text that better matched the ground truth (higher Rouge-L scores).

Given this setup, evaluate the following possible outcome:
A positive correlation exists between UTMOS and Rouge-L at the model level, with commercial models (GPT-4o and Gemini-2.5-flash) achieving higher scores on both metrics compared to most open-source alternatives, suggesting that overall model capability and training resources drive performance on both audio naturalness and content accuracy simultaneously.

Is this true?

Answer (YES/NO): NO